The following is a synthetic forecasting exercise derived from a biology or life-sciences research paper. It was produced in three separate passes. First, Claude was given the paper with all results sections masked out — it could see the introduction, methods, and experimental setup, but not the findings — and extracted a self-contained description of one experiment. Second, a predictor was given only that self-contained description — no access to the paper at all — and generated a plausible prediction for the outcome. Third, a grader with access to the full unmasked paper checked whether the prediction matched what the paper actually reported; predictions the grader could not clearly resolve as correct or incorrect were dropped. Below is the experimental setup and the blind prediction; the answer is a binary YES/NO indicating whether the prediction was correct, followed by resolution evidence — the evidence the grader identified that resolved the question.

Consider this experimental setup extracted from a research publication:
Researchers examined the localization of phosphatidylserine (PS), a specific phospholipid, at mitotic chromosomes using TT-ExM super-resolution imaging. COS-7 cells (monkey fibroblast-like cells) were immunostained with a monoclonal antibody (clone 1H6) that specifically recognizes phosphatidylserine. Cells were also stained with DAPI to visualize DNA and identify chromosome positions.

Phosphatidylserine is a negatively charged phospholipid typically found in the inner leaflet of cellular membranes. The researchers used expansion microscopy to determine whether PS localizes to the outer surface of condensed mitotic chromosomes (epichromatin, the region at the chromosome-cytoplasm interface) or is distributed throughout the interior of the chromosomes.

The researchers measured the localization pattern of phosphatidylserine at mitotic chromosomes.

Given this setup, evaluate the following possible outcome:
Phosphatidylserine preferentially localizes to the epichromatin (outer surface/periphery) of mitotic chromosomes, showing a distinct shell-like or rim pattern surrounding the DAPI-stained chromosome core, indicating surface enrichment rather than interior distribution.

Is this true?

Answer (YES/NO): YES